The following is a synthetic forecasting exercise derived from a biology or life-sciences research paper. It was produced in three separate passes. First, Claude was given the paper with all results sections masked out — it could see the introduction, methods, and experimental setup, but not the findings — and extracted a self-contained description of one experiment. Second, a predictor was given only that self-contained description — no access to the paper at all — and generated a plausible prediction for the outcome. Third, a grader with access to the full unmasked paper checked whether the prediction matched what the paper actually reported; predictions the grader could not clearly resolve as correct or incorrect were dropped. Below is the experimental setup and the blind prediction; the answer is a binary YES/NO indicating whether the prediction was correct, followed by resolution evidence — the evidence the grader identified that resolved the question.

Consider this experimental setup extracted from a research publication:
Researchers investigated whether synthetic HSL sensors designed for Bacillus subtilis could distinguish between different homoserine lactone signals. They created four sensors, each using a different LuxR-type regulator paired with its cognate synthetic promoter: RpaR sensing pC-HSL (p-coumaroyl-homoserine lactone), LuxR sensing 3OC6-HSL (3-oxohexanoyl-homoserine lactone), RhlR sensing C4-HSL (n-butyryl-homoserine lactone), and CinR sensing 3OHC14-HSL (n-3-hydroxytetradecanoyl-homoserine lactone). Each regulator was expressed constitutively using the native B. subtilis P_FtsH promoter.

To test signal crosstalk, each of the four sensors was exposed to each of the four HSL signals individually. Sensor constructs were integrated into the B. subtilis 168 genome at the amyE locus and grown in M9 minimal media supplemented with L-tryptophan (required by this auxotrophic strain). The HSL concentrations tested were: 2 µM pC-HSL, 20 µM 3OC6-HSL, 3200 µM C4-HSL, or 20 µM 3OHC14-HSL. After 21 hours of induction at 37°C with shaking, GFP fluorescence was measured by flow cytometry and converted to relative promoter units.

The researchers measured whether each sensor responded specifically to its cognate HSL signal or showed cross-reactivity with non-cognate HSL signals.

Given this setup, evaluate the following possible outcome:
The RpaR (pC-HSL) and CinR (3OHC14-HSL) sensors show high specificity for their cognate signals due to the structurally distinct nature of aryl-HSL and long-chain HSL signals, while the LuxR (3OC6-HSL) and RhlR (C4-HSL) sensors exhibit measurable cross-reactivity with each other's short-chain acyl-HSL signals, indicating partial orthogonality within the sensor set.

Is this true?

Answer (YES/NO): NO